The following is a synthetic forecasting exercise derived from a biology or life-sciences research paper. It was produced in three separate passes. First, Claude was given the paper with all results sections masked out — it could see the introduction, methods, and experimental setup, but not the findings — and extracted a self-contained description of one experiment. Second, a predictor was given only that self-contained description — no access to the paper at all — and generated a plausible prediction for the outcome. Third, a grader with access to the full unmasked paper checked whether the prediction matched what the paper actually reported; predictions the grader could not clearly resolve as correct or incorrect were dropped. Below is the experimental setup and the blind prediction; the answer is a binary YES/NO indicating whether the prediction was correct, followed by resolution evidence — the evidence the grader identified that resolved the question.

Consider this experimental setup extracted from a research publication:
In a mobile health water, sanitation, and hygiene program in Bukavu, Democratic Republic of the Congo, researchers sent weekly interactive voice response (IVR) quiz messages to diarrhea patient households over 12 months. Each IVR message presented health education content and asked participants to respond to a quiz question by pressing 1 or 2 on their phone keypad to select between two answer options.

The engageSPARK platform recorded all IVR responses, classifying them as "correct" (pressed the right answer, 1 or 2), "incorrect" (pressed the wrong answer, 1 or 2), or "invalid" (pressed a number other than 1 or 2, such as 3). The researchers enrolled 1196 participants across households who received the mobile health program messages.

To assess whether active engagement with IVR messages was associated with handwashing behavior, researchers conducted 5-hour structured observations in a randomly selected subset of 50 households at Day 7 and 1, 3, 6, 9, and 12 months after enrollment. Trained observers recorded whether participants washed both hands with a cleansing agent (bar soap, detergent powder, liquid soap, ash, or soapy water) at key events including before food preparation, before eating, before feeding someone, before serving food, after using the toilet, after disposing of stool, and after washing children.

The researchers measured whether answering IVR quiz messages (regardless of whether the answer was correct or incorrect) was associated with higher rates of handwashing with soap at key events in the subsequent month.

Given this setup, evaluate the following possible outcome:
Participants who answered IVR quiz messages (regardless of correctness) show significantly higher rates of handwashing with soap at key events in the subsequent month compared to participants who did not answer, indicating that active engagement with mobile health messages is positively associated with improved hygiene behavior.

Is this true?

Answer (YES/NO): NO